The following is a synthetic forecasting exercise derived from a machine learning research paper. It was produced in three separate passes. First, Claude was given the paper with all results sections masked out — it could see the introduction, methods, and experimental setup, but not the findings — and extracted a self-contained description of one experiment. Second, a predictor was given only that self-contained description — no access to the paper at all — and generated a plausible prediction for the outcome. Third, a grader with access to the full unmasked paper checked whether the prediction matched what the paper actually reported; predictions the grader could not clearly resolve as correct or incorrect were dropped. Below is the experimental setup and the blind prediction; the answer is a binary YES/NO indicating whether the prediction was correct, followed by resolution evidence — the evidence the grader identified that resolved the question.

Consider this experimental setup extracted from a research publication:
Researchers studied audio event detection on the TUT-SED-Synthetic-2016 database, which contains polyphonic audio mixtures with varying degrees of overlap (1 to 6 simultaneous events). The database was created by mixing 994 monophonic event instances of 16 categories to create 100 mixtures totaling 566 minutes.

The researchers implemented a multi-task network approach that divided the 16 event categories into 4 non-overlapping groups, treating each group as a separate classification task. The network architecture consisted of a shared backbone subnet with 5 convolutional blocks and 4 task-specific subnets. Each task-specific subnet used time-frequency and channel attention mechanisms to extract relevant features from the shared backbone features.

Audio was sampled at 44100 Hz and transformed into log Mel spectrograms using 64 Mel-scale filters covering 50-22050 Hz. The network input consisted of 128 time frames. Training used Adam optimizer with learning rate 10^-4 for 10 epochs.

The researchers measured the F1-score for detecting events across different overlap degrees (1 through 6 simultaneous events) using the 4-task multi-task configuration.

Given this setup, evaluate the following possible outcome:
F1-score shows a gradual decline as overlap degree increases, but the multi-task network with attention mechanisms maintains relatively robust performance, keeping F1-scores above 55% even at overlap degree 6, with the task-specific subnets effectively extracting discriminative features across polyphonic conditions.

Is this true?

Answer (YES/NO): NO